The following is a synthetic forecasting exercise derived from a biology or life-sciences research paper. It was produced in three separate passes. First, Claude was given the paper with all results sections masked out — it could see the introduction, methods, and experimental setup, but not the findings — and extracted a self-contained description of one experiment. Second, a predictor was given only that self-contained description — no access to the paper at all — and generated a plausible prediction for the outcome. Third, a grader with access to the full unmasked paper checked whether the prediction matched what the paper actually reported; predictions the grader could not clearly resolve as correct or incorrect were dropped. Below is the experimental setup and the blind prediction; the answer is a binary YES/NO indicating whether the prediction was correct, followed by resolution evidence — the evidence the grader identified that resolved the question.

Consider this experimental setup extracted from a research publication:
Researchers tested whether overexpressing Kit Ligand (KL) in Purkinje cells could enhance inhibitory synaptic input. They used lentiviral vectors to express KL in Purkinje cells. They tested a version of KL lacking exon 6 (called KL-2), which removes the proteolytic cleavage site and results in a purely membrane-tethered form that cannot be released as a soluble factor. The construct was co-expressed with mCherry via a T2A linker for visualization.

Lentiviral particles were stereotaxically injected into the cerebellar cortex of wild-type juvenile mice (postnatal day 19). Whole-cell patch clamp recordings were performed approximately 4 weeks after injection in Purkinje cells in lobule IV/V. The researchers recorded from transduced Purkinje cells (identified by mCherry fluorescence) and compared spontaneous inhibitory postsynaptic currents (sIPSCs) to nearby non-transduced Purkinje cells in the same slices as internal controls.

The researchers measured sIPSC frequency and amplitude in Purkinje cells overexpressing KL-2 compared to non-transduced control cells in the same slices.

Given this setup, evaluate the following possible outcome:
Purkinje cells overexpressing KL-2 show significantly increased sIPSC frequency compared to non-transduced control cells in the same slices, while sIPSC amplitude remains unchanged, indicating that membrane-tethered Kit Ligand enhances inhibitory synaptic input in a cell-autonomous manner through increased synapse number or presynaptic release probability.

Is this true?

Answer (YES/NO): NO